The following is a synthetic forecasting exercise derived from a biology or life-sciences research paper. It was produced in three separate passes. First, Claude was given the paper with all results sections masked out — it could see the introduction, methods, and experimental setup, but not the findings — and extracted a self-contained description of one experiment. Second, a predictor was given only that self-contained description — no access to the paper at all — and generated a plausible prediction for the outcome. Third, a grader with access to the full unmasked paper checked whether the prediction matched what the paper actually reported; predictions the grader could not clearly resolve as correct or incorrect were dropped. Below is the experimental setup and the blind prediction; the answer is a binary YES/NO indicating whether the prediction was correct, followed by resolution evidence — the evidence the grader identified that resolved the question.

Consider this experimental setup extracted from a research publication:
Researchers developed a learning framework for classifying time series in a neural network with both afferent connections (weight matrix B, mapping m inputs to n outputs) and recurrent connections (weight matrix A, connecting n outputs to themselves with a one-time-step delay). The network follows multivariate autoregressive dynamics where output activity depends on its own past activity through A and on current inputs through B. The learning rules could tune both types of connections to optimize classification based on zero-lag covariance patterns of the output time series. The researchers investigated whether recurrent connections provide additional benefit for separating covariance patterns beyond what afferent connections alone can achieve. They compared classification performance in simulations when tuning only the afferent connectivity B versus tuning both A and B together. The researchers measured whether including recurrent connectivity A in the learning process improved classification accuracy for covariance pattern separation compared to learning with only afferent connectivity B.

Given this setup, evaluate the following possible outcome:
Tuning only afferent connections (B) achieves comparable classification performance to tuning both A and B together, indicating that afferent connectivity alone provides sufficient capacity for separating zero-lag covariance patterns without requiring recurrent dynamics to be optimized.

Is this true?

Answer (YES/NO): YES